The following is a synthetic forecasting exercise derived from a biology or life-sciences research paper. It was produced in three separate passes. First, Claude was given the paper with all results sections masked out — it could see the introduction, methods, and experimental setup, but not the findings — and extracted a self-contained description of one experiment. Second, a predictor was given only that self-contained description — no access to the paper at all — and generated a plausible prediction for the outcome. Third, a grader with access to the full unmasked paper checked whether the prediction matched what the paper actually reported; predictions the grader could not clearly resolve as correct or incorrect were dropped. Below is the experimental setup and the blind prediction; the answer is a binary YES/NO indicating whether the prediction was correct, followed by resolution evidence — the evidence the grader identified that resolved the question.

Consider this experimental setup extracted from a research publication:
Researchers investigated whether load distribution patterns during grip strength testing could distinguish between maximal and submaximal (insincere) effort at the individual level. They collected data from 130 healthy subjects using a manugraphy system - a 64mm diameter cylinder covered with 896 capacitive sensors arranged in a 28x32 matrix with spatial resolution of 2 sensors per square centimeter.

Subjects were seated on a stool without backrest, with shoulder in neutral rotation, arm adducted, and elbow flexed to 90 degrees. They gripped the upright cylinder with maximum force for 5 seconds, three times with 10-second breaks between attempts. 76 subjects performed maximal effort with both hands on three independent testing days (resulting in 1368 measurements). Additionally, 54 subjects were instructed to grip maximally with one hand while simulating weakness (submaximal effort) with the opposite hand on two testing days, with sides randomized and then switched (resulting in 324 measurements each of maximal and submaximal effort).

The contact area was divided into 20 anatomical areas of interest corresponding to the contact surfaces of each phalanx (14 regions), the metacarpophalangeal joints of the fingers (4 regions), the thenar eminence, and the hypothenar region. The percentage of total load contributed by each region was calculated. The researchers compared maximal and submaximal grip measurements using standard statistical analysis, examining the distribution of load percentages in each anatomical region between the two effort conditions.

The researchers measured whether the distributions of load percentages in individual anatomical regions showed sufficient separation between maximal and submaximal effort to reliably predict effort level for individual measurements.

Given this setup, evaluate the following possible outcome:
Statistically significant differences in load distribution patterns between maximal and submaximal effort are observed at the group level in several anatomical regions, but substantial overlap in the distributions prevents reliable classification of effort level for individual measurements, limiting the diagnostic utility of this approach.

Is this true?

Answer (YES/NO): YES